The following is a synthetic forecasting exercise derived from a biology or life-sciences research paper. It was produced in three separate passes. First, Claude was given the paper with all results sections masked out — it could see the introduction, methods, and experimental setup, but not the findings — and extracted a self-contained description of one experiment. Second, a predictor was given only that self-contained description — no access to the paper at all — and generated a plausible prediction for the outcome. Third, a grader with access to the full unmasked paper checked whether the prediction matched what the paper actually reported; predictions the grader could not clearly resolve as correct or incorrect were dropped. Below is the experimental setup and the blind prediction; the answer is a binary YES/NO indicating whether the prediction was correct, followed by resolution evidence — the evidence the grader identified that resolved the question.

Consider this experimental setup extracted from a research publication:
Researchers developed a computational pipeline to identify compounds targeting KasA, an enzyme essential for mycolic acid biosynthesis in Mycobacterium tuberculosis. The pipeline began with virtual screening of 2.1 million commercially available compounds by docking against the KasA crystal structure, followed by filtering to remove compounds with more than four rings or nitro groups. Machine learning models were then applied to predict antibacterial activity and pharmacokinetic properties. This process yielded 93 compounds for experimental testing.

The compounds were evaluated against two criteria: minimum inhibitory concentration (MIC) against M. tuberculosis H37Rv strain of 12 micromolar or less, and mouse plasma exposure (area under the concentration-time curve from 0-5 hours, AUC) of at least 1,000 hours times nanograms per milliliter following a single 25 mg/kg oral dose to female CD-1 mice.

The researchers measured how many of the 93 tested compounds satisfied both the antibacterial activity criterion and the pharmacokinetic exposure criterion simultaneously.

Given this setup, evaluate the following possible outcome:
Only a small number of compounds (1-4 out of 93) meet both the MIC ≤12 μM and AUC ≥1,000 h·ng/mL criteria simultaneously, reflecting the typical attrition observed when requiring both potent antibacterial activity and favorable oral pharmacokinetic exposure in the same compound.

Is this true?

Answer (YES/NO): NO